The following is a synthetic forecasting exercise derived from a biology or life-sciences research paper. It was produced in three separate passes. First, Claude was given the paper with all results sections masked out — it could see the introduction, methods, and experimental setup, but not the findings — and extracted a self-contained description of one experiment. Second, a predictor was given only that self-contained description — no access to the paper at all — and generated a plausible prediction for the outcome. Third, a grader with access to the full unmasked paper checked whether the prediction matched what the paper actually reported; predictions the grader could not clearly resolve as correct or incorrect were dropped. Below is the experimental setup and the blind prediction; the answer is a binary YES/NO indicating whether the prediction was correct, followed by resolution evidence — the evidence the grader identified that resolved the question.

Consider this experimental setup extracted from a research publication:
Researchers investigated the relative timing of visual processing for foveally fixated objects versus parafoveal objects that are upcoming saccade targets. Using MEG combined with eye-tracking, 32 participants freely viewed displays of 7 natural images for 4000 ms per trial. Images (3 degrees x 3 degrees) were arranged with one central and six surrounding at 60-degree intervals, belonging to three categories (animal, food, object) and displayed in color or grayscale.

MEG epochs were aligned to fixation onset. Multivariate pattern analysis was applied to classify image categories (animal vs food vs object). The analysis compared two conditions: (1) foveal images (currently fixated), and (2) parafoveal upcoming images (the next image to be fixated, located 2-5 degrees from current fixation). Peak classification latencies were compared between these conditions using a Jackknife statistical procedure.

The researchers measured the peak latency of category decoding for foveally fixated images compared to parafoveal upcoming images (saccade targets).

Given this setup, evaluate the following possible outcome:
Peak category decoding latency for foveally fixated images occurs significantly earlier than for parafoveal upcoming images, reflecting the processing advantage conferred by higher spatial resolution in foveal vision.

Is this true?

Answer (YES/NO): YES